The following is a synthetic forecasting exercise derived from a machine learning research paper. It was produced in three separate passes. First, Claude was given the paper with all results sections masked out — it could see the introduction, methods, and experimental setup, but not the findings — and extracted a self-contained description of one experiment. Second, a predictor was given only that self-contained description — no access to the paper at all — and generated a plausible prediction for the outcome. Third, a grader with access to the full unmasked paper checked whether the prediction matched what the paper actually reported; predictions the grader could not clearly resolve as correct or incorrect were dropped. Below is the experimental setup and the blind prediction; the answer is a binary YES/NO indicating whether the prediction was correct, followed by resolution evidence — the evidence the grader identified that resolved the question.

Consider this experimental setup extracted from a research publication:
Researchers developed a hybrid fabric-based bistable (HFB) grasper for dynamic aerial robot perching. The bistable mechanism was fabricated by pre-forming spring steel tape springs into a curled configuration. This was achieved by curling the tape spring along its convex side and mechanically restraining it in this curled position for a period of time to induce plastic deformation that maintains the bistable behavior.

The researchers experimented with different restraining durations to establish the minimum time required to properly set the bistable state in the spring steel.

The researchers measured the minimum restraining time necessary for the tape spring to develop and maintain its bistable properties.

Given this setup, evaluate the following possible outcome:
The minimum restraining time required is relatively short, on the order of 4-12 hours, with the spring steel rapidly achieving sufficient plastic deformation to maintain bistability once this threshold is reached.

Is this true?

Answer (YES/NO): NO